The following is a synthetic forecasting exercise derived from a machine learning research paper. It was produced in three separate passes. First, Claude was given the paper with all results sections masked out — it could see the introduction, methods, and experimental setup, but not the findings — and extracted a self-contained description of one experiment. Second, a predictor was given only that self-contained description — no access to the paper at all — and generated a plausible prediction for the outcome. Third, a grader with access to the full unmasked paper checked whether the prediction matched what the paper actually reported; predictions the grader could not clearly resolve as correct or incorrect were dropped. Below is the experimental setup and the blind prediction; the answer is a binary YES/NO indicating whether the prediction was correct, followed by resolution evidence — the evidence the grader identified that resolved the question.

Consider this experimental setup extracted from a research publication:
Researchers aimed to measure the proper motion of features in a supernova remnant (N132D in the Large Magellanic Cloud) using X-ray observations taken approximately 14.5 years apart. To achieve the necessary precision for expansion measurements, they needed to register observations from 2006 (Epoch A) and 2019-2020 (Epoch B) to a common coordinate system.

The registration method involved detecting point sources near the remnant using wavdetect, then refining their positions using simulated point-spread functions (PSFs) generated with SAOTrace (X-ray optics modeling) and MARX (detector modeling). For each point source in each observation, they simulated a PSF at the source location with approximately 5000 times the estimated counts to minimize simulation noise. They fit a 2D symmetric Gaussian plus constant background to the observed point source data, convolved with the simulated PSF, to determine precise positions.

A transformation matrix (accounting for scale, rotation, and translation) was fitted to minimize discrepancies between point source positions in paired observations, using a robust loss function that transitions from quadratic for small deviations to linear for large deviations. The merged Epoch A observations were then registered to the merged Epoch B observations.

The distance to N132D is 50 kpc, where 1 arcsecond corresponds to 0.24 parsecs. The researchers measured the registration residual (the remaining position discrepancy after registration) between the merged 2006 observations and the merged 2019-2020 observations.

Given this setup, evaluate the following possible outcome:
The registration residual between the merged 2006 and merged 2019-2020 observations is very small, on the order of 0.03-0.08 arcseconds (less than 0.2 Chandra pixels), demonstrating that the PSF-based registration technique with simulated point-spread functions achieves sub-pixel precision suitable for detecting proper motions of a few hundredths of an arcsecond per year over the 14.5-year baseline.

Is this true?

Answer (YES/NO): NO